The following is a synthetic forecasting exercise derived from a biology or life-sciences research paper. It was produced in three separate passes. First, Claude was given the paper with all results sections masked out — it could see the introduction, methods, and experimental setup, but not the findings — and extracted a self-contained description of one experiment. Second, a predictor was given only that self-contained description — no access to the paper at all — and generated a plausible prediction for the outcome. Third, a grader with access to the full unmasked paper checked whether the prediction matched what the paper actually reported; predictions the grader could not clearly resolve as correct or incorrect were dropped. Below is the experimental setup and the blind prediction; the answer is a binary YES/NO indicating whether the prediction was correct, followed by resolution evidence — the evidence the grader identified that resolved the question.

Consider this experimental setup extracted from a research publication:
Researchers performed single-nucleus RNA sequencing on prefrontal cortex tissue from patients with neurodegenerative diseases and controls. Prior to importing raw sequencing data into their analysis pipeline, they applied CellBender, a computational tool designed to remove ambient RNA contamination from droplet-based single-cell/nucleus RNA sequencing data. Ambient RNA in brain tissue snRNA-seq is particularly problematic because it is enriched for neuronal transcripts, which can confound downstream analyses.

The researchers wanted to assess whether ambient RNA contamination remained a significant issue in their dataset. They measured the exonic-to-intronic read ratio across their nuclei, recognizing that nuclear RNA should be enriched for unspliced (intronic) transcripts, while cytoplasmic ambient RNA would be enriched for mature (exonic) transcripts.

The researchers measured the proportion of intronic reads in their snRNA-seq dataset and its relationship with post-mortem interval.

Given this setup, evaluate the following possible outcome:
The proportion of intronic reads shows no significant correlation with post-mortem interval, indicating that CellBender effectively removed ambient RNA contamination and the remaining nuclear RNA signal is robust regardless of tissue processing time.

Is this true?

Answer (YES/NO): NO